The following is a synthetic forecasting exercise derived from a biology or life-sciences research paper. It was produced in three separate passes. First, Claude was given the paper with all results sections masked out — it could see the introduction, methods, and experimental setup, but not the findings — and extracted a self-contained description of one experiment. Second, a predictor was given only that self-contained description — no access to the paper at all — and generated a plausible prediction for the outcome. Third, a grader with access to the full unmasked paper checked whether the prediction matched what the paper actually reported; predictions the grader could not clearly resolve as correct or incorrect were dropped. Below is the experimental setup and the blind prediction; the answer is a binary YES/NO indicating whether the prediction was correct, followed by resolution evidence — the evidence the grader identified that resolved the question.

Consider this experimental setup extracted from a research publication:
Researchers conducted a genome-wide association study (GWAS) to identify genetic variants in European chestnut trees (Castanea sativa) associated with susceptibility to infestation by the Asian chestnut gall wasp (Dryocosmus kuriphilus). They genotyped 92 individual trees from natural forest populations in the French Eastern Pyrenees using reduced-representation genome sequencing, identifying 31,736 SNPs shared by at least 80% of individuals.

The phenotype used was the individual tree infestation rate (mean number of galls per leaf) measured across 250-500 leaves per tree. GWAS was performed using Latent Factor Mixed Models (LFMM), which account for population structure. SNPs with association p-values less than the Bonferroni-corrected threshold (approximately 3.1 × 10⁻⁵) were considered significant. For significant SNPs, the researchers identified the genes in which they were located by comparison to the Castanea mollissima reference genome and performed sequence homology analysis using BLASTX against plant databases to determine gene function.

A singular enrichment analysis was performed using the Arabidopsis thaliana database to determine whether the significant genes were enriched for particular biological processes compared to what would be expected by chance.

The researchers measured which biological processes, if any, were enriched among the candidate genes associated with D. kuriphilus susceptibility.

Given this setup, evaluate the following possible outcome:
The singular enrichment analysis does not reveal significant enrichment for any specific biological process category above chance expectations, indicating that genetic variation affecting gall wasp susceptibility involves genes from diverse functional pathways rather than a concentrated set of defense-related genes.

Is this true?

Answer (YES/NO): NO